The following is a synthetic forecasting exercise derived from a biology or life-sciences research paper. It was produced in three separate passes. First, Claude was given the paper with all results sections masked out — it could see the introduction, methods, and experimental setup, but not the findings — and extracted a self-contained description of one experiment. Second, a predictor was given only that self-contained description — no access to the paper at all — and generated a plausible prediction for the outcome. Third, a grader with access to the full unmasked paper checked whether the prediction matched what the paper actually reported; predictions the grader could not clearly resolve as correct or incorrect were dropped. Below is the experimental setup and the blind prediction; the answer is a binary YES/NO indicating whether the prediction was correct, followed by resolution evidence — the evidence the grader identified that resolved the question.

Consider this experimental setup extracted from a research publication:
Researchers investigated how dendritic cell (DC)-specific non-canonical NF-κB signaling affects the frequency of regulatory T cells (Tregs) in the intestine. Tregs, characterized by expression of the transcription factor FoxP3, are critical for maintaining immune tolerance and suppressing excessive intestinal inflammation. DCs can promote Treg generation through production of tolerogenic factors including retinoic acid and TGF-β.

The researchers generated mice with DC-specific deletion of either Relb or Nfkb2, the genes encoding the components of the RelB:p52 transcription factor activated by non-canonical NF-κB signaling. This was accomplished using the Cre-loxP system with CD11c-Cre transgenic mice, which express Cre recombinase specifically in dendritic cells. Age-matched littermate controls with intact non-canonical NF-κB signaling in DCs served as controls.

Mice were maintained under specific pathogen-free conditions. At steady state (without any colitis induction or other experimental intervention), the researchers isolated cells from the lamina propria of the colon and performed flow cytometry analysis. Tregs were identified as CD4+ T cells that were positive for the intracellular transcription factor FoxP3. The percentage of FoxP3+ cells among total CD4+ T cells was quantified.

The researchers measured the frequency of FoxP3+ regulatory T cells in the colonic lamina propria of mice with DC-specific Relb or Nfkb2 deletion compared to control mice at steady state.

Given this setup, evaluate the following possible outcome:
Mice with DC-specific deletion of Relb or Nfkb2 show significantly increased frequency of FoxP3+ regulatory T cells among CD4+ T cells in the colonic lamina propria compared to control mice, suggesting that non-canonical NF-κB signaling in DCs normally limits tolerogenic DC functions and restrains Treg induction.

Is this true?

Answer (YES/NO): YES